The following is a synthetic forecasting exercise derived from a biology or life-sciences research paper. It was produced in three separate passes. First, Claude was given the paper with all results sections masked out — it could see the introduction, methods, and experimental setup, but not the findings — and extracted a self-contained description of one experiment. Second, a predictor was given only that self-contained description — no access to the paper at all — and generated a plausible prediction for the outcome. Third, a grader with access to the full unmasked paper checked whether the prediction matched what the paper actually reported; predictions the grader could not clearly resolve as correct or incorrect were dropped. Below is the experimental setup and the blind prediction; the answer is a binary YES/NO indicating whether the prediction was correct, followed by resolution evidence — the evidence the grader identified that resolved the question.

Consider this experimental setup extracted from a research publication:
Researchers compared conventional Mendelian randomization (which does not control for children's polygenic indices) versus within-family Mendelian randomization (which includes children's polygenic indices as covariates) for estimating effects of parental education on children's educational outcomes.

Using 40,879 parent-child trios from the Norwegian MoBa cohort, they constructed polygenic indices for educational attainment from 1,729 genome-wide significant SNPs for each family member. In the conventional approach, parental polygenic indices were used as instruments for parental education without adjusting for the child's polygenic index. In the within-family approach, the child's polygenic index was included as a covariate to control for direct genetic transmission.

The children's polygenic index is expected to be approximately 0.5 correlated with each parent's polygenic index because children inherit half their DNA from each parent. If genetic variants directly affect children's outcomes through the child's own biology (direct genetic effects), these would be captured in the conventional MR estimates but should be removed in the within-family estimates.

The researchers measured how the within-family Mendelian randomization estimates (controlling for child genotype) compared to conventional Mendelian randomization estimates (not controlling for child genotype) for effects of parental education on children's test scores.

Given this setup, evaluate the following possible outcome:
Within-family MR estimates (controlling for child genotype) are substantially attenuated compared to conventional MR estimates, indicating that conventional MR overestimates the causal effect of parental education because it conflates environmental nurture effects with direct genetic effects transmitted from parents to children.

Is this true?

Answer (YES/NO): NO